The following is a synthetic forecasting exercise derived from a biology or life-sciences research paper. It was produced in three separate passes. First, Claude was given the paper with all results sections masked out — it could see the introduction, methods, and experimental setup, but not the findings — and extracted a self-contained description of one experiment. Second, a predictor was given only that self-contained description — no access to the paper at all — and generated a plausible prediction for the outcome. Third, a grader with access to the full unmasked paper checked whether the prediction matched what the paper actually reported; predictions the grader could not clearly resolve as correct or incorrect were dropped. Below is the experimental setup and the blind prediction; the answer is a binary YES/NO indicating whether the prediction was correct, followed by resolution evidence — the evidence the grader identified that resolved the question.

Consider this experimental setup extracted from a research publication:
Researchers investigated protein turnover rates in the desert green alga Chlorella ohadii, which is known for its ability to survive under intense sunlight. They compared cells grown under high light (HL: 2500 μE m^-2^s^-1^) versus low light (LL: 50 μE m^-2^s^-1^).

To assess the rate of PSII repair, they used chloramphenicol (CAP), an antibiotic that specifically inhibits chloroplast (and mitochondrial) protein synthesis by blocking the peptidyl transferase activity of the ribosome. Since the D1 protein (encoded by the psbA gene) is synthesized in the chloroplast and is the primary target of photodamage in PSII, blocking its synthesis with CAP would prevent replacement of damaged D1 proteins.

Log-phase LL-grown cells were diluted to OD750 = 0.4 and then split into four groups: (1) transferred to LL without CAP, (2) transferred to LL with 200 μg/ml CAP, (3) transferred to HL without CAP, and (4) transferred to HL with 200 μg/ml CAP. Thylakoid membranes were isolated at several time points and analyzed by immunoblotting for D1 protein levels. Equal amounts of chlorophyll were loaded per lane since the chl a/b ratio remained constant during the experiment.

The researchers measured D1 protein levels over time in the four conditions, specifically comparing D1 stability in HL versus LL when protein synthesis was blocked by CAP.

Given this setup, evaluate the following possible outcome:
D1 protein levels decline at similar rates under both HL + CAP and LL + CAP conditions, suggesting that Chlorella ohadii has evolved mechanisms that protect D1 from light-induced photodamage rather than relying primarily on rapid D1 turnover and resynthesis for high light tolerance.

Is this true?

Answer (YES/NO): NO